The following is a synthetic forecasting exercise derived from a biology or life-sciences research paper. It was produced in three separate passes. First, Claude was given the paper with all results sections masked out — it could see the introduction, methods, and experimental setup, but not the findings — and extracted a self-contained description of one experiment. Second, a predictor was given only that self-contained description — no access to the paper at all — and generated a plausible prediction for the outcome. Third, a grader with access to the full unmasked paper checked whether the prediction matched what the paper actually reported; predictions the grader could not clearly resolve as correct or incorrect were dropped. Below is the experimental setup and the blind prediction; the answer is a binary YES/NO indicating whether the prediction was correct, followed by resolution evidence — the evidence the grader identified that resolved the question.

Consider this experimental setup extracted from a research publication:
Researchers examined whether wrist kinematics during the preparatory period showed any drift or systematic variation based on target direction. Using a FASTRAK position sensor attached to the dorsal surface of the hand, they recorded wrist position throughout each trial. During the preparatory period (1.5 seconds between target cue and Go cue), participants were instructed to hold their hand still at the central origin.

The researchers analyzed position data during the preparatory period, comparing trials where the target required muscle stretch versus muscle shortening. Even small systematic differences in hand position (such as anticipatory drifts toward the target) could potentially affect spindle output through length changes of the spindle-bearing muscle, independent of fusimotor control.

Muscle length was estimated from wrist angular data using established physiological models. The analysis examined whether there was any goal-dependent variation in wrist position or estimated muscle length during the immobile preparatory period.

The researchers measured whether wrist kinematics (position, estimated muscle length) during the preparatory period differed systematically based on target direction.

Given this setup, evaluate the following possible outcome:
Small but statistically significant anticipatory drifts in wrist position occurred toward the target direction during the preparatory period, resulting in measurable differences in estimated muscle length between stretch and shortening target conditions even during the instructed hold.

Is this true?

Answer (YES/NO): NO